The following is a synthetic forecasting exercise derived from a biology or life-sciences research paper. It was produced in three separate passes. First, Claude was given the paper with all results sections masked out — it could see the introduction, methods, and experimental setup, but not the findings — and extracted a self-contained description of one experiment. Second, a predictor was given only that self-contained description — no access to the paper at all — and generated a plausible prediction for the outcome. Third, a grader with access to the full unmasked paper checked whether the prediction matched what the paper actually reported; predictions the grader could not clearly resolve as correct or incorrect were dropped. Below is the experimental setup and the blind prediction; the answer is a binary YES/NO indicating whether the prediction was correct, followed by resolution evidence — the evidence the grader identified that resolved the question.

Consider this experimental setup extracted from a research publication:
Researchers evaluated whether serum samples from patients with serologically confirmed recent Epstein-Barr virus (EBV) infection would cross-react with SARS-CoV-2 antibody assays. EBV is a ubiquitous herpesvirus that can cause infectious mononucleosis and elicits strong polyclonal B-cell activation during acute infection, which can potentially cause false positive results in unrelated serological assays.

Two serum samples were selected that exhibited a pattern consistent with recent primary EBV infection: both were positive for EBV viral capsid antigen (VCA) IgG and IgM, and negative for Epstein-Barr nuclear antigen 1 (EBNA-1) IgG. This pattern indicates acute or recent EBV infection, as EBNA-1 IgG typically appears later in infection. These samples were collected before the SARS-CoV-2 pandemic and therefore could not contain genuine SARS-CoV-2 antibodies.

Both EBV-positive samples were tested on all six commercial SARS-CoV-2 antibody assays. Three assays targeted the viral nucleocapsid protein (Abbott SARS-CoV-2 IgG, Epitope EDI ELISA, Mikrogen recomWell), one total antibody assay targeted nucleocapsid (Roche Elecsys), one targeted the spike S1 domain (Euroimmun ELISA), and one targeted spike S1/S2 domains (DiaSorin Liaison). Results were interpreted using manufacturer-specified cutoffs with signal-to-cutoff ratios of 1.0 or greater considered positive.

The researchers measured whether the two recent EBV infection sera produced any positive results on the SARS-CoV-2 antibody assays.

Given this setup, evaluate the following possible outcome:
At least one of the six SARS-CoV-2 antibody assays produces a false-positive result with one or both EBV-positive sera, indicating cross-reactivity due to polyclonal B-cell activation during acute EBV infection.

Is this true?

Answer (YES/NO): NO